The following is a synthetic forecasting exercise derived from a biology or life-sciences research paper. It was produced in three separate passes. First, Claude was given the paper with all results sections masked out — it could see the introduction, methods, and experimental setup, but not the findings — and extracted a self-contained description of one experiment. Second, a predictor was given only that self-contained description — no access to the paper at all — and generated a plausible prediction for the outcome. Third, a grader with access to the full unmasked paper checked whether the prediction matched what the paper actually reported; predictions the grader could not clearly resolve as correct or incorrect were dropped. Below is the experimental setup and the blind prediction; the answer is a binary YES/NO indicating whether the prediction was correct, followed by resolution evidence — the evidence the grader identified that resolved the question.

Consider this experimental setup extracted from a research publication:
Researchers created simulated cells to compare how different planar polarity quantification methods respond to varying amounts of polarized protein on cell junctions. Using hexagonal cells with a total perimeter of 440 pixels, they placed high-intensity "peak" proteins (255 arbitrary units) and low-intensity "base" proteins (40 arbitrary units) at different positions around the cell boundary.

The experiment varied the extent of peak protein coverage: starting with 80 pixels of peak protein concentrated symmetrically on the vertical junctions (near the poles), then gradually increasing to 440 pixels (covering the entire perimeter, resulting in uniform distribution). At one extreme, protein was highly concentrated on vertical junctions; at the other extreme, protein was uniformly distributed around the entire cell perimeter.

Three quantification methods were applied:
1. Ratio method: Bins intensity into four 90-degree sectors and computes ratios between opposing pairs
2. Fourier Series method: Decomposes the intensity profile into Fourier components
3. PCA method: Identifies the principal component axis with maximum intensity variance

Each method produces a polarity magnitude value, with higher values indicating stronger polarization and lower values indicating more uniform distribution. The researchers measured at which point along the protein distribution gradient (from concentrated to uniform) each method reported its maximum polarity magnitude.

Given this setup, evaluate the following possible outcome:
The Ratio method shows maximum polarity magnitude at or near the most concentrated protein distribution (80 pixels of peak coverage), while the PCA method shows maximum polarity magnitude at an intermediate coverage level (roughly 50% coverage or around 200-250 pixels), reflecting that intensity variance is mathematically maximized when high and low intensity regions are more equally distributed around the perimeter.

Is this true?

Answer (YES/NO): NO